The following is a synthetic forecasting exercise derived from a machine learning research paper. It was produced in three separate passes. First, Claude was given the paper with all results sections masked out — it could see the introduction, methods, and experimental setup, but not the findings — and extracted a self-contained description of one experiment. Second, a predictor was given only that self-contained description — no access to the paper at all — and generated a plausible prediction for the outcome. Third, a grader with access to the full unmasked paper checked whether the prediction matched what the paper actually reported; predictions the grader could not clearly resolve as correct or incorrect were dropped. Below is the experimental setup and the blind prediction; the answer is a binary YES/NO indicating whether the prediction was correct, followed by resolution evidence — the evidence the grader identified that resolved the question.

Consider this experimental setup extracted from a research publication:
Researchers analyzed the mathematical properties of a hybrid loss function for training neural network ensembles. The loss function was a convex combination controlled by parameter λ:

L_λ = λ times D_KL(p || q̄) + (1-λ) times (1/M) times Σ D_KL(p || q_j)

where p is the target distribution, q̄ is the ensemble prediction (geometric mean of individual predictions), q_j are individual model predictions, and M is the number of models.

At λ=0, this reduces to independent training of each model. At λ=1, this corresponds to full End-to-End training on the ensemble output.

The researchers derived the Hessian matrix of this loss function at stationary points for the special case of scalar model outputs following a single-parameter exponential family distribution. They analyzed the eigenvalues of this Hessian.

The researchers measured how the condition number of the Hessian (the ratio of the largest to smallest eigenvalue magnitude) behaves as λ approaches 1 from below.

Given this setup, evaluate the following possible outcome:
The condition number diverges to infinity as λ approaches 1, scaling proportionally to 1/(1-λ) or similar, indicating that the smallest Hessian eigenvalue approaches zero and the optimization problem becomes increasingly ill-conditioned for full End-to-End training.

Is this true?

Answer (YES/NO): YES